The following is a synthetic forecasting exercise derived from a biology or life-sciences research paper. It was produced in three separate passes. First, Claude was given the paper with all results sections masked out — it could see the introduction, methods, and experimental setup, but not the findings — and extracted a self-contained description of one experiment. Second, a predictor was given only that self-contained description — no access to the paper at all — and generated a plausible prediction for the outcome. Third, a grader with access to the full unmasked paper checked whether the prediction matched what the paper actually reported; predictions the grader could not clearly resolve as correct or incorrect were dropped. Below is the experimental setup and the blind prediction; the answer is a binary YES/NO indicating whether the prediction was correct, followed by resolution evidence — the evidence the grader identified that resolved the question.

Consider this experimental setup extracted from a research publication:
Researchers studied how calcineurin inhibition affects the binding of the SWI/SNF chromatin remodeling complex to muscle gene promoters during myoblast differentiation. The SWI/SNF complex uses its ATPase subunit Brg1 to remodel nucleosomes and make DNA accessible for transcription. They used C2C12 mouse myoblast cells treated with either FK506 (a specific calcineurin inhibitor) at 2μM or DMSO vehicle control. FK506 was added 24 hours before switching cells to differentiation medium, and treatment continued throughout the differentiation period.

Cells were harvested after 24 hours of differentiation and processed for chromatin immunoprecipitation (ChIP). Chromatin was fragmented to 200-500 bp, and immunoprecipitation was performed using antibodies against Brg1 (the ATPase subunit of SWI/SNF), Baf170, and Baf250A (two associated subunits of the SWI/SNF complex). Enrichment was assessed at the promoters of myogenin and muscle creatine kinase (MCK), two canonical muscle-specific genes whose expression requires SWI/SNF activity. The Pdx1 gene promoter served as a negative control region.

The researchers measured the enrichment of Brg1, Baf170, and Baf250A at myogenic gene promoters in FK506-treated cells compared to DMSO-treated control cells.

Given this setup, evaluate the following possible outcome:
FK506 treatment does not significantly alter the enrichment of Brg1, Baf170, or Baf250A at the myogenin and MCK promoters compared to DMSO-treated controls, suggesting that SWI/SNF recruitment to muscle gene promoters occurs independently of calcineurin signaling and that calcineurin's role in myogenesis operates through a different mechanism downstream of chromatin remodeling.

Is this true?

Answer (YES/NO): NO